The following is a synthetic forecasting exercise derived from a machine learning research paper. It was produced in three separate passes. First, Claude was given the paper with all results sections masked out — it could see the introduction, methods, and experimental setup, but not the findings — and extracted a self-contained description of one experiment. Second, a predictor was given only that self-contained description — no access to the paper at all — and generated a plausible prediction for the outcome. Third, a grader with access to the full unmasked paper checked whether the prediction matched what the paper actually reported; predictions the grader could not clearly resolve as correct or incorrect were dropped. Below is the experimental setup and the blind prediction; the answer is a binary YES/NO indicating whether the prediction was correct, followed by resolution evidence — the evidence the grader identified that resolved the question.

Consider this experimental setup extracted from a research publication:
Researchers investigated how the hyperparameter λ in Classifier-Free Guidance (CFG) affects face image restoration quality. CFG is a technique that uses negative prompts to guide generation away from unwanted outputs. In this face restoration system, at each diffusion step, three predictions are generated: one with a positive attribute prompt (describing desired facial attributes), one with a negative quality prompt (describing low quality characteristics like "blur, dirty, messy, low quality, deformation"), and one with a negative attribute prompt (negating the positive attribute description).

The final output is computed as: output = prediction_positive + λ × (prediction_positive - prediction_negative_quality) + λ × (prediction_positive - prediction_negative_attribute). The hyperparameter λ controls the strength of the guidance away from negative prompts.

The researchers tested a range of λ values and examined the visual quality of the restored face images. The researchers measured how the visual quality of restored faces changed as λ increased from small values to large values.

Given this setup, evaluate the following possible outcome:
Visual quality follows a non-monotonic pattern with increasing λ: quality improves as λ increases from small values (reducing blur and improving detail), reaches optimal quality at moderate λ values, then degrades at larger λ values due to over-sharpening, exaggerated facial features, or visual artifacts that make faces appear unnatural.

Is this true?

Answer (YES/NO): YES